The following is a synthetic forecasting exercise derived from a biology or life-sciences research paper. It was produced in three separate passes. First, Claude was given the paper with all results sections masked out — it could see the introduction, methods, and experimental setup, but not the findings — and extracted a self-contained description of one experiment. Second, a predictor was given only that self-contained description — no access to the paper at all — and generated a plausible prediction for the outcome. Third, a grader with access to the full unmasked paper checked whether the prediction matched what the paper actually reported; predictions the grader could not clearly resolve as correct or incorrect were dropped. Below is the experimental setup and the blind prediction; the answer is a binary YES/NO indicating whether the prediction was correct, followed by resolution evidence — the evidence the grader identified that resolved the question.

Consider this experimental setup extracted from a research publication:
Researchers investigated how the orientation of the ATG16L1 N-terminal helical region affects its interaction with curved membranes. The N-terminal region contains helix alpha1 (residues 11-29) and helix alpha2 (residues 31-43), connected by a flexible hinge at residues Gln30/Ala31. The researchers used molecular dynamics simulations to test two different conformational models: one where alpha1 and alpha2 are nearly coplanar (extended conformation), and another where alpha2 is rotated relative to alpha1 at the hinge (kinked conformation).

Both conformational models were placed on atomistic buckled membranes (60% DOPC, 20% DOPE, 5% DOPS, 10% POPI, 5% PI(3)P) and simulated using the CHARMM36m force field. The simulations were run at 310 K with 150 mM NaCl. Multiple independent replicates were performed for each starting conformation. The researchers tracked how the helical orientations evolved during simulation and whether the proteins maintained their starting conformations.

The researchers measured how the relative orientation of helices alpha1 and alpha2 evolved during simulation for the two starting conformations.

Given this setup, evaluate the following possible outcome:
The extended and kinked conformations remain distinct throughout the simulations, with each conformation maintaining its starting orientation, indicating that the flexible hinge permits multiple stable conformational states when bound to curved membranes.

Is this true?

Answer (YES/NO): NO